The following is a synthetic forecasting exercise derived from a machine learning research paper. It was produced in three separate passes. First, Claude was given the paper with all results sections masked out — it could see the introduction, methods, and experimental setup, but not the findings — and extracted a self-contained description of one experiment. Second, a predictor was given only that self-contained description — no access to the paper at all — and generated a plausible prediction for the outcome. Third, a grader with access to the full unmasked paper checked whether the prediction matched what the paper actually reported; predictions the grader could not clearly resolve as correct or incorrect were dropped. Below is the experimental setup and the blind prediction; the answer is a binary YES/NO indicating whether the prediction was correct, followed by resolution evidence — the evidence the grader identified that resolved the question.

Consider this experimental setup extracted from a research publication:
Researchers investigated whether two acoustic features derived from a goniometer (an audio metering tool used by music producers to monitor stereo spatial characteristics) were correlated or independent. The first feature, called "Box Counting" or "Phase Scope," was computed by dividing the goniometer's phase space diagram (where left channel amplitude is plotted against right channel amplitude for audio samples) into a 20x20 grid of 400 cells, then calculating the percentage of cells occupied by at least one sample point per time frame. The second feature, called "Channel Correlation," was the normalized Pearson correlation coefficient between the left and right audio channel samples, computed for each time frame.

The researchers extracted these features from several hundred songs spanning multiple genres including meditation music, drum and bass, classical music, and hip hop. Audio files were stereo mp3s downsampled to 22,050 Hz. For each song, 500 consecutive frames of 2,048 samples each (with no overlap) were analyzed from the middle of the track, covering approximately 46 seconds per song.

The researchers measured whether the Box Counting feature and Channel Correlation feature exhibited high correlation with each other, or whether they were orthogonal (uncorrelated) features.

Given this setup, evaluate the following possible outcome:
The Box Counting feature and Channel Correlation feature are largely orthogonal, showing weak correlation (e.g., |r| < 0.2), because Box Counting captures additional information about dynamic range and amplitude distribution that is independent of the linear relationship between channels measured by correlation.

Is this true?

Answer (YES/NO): YES